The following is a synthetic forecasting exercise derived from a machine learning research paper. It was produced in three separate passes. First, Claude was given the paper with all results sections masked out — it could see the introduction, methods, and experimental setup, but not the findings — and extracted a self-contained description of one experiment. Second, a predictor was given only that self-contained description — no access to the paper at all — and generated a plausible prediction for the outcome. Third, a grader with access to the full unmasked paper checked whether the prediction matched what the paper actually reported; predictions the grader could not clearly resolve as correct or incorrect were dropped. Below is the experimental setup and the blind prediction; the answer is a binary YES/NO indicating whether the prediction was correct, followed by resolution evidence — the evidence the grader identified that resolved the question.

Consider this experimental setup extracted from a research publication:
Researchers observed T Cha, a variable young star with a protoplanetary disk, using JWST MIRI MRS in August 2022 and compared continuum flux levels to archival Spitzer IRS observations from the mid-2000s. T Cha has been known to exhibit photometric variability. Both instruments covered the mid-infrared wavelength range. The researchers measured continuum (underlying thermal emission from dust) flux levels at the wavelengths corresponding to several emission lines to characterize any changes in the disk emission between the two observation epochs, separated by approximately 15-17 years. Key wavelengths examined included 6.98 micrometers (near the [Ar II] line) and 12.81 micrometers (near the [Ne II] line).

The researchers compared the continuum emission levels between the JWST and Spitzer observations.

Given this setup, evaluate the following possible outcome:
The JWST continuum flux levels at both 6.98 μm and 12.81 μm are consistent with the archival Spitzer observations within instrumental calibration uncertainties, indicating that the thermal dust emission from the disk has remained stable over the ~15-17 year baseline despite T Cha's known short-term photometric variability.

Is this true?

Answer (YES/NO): NO